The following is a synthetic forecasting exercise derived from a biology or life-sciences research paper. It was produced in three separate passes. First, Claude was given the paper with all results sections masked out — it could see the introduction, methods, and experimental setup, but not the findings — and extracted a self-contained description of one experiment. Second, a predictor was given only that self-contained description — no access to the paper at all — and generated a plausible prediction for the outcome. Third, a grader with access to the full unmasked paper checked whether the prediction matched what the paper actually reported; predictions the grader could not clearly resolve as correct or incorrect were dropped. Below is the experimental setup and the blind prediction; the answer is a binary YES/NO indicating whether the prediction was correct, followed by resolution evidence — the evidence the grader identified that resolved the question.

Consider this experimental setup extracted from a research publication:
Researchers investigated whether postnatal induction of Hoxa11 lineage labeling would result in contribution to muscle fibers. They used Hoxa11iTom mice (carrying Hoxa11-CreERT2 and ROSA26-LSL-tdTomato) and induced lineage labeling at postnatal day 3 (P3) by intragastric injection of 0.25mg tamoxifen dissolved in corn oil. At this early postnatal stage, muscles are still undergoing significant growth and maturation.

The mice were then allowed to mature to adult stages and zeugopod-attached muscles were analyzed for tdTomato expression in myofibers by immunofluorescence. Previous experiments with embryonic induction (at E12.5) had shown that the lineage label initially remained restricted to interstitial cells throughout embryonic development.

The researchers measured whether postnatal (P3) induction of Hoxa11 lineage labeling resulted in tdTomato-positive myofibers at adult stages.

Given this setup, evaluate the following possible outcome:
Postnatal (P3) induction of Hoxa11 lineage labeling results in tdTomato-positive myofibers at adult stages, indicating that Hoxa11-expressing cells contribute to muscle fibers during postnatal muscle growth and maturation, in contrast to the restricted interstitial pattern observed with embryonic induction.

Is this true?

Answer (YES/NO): YES